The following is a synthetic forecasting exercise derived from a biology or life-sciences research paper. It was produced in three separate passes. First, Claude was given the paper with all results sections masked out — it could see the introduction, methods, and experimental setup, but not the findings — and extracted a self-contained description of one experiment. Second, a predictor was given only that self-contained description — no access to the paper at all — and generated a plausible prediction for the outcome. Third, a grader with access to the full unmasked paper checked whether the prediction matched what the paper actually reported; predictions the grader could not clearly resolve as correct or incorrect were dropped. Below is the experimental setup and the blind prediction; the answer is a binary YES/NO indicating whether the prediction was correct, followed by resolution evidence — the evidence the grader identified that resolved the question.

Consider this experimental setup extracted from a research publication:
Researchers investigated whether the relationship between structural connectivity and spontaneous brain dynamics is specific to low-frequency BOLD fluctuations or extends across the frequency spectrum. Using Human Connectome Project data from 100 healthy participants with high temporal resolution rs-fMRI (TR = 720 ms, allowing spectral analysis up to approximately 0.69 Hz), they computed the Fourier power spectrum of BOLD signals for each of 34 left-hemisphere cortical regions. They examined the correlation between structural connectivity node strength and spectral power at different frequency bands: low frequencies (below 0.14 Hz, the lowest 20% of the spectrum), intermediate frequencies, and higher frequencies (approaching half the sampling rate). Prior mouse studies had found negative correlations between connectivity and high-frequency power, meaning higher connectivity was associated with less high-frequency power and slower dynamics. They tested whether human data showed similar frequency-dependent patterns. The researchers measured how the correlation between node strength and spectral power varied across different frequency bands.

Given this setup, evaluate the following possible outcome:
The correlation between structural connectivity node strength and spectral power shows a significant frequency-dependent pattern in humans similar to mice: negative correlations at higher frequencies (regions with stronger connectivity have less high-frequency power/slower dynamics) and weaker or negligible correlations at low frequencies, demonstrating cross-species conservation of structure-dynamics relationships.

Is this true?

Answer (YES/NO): NO